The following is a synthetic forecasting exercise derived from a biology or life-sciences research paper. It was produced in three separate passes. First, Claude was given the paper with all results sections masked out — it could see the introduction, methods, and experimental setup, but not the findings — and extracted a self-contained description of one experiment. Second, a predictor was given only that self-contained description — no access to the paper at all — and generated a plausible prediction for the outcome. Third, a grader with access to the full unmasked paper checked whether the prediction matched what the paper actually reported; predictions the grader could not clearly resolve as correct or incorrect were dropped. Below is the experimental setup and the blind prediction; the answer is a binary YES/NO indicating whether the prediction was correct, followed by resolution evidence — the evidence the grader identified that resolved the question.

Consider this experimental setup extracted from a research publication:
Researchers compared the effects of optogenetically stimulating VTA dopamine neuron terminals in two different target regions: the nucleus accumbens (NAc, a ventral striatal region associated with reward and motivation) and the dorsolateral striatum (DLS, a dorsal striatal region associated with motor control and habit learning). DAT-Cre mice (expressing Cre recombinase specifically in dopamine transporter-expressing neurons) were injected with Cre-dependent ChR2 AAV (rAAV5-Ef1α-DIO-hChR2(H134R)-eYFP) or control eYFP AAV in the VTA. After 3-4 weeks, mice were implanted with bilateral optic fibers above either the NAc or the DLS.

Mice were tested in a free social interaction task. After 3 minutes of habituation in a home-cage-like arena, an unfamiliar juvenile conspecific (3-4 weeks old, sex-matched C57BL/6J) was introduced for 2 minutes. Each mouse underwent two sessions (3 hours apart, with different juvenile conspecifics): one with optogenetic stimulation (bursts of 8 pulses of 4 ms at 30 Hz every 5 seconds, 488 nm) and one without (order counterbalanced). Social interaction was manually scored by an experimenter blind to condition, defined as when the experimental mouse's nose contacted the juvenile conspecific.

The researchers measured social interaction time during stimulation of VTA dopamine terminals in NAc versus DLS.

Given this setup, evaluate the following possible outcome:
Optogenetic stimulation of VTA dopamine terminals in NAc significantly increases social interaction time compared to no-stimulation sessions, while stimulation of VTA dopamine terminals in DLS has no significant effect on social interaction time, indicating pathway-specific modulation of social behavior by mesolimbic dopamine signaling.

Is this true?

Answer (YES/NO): NO